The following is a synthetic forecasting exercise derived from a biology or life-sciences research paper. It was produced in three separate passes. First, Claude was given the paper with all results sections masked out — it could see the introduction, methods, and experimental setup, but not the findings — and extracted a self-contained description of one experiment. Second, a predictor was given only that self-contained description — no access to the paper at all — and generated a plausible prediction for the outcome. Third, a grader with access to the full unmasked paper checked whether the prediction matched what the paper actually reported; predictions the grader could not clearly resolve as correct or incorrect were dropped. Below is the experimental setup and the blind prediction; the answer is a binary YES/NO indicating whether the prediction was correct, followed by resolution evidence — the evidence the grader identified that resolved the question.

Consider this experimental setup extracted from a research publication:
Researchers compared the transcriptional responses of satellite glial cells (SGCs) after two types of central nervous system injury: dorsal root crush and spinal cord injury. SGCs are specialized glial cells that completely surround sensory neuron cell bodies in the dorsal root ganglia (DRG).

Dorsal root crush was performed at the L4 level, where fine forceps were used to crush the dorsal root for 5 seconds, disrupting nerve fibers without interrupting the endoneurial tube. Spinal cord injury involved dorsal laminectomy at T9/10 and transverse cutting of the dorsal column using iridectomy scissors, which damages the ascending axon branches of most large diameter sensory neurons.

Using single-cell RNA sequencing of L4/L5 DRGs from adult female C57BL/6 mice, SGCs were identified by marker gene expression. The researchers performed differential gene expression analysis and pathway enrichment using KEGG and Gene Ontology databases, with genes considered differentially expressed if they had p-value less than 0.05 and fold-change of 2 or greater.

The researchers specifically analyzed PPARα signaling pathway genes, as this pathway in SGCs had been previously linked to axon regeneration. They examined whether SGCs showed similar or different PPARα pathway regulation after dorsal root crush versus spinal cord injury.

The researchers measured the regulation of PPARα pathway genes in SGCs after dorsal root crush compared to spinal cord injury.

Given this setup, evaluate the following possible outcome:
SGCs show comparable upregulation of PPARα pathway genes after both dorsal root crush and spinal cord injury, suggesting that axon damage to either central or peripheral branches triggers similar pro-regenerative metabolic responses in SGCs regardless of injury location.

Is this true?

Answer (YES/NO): NO